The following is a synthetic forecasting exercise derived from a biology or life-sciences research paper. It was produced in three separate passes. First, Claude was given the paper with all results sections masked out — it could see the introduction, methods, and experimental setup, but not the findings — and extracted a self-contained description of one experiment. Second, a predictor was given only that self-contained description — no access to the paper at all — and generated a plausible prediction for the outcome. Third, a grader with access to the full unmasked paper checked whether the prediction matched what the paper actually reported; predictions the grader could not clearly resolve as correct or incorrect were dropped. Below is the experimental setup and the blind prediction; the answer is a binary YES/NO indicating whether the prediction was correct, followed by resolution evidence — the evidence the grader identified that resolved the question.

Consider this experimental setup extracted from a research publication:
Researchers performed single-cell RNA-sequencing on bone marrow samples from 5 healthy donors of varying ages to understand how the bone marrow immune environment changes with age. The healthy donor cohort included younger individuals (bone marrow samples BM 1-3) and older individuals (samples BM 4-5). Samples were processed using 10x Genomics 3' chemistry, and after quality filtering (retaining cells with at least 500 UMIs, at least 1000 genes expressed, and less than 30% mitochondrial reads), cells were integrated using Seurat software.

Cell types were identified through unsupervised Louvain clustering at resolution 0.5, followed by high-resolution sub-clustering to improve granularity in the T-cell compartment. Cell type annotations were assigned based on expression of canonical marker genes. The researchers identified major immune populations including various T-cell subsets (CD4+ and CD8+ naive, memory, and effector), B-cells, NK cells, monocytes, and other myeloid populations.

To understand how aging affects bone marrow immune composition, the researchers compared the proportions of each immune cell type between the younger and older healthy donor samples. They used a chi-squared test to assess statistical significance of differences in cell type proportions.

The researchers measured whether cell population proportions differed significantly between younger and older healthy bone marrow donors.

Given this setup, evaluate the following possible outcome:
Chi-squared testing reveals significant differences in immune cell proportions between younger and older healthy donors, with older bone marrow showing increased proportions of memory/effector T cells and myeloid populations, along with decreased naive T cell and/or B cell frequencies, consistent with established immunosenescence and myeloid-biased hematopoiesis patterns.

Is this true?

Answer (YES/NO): NO